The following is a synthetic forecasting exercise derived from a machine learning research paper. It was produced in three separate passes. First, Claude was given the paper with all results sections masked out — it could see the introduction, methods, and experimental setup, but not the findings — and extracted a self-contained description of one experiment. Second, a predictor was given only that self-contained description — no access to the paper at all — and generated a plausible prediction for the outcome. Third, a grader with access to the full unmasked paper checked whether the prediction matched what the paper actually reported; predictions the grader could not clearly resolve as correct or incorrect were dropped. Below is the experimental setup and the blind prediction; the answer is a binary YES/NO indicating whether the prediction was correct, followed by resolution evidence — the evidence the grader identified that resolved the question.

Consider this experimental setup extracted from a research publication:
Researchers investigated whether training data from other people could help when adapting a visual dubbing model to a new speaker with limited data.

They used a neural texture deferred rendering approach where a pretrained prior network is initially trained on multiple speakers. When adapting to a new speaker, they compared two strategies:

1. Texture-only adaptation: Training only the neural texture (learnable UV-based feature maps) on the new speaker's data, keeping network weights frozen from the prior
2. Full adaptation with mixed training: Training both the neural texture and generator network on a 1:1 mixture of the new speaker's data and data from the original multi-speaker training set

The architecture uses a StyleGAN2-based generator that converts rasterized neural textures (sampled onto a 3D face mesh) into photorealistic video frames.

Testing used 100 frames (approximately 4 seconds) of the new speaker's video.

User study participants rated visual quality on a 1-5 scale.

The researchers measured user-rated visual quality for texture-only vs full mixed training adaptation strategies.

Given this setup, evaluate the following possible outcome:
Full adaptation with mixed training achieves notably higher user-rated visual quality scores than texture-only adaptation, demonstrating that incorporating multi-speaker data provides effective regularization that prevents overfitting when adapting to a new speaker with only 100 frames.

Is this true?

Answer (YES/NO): YES